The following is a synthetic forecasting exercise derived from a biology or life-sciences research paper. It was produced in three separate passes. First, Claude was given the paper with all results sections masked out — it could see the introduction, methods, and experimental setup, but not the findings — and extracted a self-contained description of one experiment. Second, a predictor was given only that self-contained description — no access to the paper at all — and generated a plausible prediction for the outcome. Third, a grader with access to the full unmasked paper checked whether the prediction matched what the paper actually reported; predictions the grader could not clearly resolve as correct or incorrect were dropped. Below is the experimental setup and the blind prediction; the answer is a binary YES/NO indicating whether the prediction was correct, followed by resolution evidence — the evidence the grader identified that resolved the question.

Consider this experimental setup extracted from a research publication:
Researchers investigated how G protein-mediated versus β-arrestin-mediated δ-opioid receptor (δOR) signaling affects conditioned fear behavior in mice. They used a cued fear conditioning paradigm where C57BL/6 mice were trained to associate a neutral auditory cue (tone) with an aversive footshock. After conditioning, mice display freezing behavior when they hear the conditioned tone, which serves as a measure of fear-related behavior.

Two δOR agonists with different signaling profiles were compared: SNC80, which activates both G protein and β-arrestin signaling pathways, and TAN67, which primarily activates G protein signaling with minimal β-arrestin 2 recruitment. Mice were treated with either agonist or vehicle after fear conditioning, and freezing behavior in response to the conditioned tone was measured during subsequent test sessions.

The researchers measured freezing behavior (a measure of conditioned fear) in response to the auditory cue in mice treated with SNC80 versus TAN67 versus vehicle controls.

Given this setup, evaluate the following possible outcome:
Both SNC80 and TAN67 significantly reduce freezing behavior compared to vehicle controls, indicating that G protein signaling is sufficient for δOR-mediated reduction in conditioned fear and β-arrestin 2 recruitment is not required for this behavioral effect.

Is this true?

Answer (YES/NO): NO